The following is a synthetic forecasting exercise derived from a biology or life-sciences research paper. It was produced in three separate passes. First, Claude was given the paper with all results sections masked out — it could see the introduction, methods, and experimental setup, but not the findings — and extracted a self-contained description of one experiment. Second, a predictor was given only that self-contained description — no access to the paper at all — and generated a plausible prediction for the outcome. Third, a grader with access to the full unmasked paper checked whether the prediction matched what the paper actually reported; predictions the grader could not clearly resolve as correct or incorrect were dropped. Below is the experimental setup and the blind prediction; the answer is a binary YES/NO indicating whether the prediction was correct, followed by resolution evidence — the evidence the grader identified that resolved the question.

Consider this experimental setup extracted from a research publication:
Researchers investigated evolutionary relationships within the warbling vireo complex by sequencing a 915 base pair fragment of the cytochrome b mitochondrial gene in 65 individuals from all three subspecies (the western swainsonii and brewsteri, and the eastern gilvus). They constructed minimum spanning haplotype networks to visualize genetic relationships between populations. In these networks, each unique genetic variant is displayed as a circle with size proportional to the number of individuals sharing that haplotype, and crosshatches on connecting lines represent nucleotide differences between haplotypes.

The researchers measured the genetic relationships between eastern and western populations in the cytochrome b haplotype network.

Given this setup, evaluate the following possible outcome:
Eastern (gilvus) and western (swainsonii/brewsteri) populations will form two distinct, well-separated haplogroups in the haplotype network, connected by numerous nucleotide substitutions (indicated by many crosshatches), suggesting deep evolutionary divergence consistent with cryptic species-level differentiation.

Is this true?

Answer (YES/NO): YES